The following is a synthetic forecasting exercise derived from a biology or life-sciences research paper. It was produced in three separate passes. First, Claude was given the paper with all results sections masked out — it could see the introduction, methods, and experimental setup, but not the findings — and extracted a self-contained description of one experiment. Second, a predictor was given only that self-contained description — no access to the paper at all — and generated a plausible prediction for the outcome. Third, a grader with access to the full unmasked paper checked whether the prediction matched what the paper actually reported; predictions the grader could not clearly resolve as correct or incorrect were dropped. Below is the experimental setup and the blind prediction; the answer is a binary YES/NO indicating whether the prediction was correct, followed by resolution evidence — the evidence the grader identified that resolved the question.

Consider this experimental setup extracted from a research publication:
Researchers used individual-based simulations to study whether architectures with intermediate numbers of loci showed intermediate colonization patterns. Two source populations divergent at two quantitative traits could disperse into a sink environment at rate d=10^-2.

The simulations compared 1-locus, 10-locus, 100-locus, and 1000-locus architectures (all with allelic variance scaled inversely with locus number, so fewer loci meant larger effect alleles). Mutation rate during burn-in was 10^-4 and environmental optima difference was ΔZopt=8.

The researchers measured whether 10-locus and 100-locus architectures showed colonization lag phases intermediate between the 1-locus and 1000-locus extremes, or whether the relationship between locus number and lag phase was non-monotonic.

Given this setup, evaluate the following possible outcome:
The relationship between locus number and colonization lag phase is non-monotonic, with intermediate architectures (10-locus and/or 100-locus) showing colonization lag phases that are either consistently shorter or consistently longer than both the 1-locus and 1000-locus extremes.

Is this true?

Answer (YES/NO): YES